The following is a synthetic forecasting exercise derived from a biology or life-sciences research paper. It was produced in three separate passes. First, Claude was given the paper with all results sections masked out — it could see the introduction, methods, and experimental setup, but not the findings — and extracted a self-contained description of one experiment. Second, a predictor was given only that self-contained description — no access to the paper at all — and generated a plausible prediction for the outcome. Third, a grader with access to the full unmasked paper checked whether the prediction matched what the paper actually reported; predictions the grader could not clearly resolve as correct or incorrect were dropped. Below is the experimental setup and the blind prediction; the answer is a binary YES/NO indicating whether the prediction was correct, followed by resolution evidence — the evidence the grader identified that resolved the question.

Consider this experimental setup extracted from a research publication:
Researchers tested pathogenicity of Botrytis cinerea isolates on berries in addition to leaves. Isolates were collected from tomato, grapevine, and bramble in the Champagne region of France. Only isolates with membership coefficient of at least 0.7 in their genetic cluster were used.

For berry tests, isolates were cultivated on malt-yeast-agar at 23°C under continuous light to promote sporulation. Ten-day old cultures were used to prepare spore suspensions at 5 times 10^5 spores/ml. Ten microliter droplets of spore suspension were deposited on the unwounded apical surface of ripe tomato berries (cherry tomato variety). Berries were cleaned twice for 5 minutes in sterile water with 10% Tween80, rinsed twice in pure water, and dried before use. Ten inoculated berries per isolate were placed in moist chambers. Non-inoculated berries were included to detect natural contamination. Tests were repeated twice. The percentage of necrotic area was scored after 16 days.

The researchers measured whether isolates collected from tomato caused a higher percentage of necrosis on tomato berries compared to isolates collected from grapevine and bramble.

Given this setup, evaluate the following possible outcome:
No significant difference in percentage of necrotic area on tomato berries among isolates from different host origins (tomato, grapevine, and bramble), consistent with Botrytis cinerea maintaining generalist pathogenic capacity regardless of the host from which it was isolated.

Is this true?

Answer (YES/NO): NO